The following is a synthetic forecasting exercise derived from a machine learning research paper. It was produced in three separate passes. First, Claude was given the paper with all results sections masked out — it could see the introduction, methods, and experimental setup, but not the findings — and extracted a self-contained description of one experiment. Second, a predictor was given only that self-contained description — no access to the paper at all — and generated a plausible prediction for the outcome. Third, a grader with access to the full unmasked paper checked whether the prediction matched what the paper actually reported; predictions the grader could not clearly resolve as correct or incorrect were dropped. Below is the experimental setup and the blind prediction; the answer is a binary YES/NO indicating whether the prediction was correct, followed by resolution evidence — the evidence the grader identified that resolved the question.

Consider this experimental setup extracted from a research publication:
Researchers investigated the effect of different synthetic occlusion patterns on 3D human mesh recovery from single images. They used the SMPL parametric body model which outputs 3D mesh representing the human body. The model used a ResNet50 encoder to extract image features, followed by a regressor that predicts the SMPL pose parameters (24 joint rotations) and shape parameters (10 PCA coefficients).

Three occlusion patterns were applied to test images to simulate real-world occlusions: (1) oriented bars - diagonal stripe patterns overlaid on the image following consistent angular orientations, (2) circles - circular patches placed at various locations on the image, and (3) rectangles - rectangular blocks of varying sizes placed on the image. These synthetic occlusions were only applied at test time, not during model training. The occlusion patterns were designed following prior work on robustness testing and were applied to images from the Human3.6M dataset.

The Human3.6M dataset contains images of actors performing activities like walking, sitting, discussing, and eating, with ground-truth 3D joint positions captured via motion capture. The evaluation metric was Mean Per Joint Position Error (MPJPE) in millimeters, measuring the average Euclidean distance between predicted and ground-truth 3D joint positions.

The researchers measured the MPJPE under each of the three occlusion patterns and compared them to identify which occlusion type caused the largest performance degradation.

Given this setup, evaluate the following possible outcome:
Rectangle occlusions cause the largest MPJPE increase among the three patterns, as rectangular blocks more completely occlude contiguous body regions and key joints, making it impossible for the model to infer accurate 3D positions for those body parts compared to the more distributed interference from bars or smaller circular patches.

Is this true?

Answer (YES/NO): YES